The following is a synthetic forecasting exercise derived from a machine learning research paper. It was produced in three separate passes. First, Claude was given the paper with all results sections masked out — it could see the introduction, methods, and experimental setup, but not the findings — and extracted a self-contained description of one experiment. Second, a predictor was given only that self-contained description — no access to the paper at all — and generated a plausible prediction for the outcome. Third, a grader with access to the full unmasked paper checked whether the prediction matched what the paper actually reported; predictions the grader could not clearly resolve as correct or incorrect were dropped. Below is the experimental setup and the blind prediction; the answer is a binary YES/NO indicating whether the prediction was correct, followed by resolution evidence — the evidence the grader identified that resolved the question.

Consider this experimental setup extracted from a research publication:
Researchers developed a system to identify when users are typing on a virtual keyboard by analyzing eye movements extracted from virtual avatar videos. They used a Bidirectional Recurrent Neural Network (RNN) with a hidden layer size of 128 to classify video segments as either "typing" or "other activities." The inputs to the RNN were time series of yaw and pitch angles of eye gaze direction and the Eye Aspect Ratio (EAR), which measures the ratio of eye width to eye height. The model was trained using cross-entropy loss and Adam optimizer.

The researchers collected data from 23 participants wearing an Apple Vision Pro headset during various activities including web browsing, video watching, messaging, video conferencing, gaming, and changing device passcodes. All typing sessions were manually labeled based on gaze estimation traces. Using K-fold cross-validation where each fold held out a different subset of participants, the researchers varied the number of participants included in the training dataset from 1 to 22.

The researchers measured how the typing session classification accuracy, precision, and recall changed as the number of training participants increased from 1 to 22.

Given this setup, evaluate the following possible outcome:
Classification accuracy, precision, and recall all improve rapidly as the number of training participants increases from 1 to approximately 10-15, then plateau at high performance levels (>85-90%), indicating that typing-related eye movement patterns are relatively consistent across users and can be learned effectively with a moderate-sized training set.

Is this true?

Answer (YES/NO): NO